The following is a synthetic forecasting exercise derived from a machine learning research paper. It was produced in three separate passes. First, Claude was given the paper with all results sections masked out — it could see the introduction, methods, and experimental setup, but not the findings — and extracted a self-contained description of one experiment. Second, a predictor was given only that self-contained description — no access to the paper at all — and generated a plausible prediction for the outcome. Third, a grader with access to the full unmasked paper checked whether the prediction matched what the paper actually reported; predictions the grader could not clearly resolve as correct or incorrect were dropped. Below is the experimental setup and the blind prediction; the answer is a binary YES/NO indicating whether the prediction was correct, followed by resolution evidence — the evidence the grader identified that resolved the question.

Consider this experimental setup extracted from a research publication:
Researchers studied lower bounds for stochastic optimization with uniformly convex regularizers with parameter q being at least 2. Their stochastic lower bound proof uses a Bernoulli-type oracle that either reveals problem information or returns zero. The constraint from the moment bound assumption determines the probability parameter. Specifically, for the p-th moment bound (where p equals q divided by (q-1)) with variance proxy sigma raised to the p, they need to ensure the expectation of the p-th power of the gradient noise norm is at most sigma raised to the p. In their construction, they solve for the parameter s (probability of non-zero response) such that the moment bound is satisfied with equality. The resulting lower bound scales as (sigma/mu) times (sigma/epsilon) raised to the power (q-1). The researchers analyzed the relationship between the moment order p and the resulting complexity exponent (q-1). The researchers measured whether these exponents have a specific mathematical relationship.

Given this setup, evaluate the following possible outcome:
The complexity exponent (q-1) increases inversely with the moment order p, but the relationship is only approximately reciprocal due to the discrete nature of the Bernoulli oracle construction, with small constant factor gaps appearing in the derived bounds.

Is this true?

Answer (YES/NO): NO